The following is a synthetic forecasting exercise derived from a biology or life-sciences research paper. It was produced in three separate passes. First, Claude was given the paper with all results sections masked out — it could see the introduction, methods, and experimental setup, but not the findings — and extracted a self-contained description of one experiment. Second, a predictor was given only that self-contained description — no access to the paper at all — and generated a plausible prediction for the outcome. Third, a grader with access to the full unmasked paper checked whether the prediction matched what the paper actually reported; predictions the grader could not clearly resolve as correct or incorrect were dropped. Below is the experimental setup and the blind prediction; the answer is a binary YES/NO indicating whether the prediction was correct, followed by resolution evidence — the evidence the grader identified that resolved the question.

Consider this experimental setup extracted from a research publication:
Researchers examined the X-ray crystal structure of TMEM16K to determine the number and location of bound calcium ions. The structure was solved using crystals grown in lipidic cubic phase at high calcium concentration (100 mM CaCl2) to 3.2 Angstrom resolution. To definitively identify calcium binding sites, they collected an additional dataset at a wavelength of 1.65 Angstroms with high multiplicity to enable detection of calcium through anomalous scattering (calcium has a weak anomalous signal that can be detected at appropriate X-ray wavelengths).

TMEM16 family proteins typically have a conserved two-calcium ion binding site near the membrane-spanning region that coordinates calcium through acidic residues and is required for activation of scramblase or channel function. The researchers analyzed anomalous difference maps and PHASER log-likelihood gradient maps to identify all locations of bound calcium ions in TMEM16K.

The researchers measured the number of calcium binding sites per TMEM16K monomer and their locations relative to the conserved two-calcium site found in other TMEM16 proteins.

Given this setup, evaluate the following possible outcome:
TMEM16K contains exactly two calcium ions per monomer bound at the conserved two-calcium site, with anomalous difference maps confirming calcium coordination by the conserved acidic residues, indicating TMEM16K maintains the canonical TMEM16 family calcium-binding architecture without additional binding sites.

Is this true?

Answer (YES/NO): NO